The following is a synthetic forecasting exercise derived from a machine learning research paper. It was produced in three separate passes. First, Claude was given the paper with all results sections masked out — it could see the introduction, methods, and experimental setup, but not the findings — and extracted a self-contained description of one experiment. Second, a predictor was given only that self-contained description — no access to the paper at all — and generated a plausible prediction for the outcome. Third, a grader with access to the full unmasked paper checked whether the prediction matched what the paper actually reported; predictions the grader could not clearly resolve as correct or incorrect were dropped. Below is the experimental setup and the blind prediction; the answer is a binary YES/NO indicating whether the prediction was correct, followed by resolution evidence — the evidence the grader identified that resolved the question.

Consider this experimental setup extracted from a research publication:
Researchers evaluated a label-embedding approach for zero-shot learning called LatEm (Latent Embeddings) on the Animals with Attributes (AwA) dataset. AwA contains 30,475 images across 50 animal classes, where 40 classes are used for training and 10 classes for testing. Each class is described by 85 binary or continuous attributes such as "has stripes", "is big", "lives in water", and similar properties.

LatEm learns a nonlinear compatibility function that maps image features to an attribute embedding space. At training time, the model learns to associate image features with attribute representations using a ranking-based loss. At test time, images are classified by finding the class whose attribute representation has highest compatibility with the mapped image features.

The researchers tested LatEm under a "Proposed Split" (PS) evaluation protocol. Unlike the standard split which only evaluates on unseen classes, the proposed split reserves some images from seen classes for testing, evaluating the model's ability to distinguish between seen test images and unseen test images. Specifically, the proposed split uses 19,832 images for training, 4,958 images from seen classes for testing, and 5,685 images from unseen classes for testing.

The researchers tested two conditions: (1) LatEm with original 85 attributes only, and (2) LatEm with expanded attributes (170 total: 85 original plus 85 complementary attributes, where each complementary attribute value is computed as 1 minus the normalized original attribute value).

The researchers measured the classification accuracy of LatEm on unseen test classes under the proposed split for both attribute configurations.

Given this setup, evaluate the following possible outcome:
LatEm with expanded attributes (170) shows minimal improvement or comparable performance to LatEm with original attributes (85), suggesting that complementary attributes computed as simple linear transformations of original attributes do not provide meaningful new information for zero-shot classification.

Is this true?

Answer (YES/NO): NO